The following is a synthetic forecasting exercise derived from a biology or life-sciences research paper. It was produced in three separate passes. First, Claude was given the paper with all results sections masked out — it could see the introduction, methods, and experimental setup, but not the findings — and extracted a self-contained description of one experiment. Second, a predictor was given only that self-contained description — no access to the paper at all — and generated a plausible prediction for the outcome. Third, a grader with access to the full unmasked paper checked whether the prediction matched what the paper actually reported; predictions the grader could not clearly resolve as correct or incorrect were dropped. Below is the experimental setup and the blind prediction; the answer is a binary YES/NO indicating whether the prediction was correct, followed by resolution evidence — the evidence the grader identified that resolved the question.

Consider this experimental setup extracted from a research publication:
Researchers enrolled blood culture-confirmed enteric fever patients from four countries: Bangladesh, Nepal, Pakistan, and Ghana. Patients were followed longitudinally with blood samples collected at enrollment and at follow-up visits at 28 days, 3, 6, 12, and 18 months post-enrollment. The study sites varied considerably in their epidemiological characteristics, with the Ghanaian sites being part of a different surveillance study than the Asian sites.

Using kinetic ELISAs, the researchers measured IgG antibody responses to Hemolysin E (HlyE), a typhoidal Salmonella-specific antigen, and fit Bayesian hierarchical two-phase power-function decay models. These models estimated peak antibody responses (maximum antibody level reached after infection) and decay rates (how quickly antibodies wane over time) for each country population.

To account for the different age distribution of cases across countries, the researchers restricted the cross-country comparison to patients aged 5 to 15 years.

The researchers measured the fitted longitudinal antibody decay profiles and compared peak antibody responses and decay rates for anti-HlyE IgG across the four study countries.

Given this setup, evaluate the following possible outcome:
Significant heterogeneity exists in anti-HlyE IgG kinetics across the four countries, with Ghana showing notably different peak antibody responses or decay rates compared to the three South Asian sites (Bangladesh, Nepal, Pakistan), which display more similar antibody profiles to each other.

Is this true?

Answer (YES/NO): NO